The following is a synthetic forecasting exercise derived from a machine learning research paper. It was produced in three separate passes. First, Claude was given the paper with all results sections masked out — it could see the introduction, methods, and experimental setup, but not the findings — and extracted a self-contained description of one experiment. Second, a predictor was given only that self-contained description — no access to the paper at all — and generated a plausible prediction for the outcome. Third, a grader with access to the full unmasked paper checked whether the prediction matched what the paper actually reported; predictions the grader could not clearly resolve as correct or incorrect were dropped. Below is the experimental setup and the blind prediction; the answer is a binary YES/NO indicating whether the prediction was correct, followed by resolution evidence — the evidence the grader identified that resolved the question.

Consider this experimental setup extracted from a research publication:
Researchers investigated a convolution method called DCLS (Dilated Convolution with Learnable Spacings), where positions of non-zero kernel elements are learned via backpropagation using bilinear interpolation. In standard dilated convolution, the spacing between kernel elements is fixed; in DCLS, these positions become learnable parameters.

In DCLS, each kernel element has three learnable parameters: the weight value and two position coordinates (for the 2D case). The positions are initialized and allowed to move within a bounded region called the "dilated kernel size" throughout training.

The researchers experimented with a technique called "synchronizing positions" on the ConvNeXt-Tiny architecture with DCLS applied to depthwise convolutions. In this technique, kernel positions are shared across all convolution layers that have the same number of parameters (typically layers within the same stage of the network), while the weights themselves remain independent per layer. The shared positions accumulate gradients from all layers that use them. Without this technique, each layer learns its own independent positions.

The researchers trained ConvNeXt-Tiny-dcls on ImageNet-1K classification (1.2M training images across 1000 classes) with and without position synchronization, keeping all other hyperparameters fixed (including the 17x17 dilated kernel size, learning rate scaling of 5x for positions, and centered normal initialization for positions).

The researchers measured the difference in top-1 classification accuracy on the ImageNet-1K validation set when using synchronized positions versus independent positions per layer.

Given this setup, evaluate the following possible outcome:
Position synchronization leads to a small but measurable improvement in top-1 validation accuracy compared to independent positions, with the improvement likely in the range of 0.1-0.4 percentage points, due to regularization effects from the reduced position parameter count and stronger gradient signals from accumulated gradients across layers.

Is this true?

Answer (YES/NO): YES